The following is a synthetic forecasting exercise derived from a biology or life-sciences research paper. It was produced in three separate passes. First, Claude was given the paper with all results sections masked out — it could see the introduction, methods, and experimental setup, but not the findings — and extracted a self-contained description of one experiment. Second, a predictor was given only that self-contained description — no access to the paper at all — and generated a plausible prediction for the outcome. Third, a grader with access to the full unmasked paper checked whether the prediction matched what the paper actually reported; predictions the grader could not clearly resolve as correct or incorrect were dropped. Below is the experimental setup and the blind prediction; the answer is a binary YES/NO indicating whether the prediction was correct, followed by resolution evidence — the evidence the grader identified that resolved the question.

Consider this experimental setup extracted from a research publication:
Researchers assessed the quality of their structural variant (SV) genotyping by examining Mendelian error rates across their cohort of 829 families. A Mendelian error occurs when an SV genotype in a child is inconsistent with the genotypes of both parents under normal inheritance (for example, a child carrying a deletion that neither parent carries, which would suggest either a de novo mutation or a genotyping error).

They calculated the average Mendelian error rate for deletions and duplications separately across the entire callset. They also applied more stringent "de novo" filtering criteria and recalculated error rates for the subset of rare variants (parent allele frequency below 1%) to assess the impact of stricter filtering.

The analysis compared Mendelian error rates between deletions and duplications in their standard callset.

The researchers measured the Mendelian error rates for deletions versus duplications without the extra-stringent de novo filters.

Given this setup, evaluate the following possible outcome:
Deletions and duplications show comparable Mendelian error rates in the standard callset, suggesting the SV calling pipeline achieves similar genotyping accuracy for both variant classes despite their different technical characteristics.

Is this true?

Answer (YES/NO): NO